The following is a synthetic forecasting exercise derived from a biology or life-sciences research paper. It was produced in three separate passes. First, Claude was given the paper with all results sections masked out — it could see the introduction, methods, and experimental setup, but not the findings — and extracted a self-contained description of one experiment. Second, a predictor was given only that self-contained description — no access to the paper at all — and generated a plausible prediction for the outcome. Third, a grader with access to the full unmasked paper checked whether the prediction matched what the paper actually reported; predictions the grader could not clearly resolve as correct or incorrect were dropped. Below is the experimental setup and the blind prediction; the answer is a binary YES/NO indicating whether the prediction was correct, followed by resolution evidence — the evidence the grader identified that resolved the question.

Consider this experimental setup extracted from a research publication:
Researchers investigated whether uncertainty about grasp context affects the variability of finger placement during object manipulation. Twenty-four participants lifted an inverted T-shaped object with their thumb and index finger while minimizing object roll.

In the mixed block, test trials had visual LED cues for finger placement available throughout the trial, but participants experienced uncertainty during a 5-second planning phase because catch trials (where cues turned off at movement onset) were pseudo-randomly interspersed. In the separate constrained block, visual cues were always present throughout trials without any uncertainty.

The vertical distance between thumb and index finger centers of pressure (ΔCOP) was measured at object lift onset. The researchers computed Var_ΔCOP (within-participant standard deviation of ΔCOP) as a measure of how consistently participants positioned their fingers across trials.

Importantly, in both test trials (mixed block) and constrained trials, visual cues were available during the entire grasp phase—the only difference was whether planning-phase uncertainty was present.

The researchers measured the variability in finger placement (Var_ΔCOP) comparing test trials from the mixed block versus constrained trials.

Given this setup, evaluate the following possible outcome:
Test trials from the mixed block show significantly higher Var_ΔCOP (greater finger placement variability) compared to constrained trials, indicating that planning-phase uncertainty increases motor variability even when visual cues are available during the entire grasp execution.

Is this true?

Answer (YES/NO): NO